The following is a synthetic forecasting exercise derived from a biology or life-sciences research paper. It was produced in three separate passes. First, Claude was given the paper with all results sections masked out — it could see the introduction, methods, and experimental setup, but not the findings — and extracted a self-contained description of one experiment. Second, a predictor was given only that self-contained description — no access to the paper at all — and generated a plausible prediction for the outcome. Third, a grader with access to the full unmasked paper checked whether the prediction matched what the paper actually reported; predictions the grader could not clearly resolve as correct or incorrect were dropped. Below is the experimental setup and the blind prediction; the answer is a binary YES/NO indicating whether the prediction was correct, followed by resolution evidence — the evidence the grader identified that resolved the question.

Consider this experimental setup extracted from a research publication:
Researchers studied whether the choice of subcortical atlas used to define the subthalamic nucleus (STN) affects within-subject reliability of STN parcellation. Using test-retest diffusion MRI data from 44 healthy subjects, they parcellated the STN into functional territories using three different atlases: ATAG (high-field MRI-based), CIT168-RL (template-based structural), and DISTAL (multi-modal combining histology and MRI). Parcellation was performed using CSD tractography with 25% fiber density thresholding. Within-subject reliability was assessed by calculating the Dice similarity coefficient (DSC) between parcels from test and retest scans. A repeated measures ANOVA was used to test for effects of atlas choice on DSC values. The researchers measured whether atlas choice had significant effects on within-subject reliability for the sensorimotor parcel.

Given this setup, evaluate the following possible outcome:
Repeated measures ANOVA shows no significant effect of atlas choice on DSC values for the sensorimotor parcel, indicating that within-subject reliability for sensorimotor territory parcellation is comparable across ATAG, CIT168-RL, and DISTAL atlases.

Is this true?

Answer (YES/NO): NO